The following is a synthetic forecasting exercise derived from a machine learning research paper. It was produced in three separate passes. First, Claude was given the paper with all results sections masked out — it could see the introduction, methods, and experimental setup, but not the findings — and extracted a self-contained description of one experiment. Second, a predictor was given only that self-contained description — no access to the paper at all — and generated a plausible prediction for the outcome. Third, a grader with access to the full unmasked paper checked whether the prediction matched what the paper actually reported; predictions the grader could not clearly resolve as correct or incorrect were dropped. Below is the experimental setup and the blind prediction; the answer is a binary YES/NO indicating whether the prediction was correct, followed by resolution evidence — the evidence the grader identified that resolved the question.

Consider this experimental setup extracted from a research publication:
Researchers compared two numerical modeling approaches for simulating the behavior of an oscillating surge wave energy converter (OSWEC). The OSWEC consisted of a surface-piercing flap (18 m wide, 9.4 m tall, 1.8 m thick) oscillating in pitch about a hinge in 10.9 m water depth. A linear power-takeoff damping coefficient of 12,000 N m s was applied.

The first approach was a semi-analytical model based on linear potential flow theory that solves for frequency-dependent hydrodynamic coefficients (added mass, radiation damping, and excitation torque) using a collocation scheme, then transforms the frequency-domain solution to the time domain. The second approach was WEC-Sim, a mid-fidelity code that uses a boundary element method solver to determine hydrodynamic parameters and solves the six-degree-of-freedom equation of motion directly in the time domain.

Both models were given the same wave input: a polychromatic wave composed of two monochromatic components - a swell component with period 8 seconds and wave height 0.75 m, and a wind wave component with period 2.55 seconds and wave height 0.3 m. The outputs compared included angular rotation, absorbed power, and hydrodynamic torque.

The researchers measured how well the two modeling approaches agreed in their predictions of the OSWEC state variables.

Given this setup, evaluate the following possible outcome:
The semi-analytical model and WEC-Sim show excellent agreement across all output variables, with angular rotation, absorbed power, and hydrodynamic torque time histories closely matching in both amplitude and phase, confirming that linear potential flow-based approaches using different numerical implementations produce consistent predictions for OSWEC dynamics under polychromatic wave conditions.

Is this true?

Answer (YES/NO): YES